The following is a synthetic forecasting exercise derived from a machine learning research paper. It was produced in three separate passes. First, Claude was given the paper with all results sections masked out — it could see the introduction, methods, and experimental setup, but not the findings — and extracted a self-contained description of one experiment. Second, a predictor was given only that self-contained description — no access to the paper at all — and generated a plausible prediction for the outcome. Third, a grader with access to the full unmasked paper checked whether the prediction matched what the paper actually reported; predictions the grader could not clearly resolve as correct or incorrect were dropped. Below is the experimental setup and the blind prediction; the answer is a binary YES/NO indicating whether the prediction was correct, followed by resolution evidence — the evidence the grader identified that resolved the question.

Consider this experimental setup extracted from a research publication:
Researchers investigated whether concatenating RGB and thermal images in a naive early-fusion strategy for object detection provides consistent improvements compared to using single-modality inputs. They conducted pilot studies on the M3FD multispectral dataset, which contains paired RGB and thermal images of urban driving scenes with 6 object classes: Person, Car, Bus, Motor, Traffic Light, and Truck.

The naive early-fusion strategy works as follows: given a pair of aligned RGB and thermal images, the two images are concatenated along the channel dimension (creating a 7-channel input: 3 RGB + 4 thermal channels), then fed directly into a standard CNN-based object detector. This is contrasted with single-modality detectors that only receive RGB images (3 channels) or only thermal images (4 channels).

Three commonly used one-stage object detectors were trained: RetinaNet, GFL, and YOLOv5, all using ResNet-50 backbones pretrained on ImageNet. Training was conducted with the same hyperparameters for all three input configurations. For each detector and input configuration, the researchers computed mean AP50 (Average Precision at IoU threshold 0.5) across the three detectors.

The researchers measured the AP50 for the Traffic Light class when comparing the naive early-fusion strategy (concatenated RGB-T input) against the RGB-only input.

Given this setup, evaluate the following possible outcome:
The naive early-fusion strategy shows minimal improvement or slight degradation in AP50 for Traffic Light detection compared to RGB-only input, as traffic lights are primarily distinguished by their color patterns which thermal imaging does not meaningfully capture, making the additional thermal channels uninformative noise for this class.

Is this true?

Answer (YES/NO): NO